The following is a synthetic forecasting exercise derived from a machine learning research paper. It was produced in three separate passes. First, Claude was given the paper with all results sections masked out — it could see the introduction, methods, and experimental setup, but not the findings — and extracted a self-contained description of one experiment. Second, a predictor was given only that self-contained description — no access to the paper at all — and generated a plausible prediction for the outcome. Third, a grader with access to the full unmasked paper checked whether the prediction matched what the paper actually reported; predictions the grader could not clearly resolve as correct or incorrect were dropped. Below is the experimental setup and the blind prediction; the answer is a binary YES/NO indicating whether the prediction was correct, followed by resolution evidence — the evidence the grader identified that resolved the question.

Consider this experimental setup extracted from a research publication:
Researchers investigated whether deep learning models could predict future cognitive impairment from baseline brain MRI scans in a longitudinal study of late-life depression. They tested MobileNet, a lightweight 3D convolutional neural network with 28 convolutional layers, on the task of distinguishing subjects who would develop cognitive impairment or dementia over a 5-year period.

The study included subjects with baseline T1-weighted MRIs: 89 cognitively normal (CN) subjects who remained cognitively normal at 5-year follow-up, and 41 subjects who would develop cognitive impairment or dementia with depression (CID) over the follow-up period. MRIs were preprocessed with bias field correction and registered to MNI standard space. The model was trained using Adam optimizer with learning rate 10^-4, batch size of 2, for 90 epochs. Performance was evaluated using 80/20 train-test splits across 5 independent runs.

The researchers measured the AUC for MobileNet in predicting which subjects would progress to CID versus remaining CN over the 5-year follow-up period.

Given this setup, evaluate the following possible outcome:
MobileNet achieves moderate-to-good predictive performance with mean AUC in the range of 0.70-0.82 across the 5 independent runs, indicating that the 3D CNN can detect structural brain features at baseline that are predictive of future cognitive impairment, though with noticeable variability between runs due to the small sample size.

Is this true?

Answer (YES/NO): NO